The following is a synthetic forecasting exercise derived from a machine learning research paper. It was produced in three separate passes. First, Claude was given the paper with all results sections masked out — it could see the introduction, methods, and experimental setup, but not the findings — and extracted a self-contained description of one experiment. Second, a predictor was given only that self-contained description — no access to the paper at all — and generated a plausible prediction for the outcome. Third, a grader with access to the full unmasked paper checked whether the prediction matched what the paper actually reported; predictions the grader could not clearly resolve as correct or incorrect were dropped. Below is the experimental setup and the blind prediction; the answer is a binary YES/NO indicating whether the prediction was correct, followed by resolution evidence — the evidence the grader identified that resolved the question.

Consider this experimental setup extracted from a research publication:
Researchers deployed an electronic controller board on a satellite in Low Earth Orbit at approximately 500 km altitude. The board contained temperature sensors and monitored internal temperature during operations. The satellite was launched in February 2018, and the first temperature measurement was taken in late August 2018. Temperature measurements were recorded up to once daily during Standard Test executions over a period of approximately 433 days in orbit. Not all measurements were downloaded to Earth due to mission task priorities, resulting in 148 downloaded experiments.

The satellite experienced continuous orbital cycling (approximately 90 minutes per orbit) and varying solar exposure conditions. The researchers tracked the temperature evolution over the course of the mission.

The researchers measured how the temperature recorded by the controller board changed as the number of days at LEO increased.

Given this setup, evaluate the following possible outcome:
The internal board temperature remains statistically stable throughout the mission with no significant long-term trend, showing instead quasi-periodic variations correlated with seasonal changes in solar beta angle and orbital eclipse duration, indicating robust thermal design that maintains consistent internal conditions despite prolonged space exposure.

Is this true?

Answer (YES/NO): NO